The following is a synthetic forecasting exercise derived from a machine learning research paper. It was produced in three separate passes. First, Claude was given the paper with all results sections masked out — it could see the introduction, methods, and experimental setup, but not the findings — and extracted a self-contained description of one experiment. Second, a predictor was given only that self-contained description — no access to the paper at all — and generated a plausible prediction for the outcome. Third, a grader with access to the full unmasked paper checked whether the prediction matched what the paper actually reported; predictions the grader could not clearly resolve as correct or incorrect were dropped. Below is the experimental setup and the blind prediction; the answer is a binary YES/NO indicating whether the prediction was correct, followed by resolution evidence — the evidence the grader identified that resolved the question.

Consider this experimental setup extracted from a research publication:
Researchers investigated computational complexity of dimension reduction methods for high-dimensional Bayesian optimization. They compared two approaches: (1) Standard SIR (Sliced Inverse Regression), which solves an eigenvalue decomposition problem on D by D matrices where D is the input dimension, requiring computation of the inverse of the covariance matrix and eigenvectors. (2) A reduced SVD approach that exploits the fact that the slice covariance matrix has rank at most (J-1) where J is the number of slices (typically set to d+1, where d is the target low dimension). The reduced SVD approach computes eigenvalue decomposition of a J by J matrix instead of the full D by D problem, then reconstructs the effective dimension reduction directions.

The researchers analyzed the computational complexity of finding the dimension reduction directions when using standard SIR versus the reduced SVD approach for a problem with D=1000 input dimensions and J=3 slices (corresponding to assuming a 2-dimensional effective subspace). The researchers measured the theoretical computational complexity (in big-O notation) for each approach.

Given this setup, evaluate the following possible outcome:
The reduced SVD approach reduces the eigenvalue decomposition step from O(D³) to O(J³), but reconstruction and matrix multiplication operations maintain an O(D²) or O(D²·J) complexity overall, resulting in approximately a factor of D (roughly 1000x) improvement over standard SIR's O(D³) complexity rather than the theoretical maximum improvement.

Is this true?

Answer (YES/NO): NO